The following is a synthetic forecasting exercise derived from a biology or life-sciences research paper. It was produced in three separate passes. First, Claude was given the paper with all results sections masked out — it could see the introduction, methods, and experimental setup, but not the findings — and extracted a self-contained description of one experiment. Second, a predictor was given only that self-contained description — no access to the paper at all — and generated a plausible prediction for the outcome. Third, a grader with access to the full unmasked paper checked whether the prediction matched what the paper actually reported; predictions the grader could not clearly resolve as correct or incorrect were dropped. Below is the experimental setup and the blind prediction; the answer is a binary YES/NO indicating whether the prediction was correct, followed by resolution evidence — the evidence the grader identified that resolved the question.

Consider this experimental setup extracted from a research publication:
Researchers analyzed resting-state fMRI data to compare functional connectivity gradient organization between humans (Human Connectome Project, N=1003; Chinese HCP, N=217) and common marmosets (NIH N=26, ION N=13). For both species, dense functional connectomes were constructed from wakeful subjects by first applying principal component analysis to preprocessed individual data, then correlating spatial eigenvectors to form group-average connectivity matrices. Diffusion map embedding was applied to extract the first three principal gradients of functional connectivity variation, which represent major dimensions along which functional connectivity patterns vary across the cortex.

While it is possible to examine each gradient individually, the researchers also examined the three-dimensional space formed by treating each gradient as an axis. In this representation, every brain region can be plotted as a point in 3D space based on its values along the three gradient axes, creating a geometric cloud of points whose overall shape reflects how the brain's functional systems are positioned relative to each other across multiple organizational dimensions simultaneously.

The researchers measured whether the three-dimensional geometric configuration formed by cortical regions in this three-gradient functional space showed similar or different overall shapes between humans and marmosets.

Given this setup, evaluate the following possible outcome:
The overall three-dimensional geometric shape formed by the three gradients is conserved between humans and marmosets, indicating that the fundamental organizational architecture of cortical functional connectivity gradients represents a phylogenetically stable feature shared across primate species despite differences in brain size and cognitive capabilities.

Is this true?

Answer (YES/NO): NO